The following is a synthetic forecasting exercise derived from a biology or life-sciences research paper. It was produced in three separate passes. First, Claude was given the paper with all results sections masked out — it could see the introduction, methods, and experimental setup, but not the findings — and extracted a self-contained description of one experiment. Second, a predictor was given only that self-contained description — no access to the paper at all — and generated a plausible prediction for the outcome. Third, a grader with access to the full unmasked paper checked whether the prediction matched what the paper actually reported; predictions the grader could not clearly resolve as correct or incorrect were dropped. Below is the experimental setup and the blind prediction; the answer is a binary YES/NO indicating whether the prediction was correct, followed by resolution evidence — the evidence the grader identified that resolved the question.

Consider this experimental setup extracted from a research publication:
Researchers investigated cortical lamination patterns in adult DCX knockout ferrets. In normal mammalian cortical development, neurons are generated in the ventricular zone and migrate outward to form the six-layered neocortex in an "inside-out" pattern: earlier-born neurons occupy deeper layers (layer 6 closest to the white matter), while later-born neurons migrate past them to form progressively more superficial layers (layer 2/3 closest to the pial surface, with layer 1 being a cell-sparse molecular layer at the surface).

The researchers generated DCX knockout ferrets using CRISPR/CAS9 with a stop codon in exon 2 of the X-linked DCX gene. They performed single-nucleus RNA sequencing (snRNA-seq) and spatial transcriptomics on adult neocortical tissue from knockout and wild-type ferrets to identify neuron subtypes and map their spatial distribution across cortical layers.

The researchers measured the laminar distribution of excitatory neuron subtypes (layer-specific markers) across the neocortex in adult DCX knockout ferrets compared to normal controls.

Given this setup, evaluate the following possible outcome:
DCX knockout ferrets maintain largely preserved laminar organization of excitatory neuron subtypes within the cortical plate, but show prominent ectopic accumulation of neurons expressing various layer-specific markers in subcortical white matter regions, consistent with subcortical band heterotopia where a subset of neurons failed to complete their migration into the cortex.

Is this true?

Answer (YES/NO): NO